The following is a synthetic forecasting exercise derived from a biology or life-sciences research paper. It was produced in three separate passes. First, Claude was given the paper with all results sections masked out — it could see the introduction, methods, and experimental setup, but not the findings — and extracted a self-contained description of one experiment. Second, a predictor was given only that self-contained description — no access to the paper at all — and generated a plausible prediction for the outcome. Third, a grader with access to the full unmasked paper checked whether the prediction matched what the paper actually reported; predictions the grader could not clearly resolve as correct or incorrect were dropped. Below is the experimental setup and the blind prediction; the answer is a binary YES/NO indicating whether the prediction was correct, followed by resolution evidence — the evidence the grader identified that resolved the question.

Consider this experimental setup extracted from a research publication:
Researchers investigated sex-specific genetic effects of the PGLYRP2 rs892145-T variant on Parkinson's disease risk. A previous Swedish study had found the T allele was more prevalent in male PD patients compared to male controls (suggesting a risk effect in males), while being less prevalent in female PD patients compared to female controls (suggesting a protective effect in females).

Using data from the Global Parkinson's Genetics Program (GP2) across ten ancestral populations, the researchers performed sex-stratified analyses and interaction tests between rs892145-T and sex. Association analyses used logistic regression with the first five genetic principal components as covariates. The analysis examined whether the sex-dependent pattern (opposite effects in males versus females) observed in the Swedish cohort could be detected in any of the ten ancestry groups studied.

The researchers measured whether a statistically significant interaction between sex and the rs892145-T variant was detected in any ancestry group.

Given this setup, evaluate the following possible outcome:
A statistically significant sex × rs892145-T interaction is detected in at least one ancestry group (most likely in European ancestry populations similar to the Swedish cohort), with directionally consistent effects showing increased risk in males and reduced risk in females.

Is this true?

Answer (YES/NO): NO